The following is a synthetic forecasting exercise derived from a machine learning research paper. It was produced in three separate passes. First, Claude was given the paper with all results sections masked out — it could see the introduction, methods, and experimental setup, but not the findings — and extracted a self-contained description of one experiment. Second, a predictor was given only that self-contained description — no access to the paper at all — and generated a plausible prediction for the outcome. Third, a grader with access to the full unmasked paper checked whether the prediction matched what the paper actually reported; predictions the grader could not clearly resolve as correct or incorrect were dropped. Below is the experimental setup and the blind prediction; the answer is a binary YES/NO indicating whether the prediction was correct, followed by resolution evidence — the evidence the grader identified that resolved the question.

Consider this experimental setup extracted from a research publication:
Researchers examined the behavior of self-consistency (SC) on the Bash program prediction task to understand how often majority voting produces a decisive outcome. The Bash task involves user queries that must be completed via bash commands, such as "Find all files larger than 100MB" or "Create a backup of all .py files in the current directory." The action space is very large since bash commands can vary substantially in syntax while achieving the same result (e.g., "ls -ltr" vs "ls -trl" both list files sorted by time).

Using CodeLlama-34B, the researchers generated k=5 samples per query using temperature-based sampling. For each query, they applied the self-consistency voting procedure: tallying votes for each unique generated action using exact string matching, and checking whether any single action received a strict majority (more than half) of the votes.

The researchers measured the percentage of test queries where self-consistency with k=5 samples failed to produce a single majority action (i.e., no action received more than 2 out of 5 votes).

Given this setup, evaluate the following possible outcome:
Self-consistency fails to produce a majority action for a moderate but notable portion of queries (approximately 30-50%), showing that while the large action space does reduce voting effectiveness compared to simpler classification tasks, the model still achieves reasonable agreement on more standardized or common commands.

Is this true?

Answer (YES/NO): NO